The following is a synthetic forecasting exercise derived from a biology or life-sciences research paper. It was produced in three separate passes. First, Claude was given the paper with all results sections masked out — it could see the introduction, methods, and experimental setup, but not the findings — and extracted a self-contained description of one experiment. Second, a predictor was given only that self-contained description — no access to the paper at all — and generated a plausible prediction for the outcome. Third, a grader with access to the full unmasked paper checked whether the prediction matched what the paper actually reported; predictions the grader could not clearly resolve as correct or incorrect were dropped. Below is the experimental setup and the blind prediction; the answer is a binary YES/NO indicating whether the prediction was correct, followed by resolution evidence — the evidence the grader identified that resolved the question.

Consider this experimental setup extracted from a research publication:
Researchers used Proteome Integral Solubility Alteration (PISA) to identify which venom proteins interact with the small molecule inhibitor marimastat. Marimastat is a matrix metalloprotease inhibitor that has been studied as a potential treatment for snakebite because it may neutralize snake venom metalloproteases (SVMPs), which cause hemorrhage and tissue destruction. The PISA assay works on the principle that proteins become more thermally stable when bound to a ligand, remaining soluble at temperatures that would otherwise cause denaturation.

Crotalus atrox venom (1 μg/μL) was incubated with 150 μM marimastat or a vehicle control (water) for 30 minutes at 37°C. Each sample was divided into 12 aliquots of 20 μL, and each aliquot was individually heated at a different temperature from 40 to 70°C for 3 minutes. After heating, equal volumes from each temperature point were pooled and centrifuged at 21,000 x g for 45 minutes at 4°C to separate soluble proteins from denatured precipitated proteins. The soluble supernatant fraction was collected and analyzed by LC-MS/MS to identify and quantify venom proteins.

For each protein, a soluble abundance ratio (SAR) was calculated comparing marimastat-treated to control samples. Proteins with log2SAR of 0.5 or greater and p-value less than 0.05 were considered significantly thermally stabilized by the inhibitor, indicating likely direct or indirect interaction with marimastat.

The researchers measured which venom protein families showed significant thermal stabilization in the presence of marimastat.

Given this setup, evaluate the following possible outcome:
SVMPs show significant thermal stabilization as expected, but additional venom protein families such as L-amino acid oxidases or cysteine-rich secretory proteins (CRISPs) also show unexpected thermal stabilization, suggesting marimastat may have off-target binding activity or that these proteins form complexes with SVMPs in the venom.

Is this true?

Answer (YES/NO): NO